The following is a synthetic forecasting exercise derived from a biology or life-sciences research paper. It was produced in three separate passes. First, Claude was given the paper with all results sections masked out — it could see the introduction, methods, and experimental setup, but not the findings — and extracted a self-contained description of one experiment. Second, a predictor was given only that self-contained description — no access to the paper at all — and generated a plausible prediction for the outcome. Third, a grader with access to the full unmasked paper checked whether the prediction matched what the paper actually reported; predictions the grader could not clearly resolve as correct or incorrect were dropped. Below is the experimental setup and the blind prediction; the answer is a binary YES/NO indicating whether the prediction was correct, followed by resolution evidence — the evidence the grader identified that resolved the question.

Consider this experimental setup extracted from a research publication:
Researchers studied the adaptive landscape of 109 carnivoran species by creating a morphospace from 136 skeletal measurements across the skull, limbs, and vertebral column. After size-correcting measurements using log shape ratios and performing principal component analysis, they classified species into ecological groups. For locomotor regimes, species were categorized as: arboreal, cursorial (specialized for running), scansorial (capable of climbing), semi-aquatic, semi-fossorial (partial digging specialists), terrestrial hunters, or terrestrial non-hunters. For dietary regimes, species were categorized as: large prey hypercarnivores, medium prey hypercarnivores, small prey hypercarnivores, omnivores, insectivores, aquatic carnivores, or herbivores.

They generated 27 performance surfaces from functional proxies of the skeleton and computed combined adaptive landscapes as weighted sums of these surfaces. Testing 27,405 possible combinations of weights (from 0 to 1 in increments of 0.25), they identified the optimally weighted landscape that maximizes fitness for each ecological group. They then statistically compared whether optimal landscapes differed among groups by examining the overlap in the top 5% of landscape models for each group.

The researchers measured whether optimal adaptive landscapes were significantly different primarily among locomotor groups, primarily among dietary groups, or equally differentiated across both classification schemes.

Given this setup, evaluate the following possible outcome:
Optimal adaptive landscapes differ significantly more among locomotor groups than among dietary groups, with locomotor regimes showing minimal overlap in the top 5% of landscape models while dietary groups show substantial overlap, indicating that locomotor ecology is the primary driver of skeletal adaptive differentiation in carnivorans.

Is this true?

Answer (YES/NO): NO